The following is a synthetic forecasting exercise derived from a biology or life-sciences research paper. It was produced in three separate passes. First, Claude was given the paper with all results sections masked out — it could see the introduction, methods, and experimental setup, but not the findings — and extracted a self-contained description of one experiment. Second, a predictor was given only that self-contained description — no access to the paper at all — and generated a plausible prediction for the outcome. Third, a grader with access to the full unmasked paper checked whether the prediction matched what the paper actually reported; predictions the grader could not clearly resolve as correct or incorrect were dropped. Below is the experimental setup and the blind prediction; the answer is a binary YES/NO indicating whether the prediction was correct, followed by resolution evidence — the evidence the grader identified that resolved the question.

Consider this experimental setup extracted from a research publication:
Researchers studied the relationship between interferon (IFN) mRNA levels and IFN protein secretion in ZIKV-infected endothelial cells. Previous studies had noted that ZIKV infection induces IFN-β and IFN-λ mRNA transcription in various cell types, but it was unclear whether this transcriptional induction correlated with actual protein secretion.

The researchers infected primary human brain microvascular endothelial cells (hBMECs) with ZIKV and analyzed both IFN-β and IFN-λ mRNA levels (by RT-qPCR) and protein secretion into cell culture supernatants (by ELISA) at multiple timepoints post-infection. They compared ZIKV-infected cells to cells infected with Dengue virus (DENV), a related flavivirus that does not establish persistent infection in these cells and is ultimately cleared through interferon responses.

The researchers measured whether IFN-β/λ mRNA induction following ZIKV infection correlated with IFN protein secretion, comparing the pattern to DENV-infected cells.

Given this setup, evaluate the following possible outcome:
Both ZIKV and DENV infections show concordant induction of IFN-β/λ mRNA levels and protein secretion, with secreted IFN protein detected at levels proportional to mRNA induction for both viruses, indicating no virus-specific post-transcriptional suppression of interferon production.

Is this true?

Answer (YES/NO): NO